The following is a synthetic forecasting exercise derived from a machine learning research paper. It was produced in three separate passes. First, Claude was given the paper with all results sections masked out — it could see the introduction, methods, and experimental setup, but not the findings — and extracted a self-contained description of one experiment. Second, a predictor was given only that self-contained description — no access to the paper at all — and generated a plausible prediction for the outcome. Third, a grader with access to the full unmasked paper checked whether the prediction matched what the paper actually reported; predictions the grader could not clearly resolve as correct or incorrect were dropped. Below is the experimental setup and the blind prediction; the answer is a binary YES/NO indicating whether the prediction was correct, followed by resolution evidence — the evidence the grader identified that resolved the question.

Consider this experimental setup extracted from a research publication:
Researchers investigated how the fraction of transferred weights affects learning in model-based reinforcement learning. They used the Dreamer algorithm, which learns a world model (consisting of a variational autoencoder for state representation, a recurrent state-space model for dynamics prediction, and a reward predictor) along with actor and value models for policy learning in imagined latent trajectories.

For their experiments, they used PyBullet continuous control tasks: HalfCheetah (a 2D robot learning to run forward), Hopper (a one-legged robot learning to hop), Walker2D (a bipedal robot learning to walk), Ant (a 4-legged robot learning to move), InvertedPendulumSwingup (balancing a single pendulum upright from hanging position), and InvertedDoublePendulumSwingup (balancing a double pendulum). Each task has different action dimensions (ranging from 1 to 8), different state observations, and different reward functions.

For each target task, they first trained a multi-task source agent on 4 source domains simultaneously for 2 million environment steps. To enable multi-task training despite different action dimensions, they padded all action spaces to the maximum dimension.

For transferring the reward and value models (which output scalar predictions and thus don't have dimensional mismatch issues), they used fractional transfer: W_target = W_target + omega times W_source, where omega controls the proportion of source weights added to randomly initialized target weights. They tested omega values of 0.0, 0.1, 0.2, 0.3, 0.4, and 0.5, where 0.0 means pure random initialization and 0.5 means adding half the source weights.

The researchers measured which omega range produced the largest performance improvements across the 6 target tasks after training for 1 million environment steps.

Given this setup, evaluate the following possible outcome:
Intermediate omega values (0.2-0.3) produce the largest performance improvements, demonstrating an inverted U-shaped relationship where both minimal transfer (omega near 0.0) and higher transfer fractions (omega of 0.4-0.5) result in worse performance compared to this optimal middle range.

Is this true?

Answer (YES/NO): NO